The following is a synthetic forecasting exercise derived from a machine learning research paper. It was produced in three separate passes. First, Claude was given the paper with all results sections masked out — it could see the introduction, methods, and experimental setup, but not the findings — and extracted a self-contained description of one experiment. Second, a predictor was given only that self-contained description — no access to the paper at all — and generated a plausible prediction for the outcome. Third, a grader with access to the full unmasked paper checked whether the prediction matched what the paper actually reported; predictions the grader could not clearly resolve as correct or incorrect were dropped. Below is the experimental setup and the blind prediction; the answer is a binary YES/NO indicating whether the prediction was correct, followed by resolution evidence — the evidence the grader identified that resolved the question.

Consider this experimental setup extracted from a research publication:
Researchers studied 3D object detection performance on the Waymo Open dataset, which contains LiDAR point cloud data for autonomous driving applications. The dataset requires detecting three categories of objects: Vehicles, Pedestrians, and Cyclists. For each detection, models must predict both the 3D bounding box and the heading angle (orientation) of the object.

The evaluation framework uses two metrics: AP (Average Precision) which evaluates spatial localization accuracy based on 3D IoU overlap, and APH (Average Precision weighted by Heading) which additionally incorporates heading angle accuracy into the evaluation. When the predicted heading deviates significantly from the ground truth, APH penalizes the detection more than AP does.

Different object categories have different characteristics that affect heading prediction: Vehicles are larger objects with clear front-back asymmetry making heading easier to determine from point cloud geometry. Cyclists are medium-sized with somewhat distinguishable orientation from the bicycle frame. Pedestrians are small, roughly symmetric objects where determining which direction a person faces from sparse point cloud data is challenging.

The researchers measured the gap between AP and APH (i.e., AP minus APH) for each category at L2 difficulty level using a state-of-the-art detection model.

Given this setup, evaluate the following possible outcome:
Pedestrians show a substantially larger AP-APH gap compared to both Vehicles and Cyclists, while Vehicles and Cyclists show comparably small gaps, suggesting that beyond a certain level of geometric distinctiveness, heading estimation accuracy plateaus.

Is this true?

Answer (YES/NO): NO